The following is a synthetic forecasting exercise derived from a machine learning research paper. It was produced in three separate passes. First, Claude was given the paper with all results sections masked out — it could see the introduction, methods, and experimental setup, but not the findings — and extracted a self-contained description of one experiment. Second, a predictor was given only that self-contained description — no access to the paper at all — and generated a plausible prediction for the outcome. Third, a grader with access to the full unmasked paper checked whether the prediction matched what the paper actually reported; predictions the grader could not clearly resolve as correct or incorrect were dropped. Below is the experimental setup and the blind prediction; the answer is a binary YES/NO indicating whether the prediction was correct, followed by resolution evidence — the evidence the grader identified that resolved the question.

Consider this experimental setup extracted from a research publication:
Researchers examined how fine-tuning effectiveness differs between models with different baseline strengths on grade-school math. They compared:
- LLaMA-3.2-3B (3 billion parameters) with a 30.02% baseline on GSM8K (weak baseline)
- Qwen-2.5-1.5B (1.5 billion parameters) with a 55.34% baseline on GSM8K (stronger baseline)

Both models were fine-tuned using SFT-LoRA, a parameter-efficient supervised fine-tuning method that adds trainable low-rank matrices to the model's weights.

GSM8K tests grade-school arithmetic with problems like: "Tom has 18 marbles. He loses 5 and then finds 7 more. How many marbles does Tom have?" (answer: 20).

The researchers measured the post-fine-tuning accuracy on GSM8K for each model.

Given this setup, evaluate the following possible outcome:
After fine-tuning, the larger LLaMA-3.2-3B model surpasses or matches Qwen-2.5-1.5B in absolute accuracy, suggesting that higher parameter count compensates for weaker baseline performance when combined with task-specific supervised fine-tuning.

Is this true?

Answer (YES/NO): YES